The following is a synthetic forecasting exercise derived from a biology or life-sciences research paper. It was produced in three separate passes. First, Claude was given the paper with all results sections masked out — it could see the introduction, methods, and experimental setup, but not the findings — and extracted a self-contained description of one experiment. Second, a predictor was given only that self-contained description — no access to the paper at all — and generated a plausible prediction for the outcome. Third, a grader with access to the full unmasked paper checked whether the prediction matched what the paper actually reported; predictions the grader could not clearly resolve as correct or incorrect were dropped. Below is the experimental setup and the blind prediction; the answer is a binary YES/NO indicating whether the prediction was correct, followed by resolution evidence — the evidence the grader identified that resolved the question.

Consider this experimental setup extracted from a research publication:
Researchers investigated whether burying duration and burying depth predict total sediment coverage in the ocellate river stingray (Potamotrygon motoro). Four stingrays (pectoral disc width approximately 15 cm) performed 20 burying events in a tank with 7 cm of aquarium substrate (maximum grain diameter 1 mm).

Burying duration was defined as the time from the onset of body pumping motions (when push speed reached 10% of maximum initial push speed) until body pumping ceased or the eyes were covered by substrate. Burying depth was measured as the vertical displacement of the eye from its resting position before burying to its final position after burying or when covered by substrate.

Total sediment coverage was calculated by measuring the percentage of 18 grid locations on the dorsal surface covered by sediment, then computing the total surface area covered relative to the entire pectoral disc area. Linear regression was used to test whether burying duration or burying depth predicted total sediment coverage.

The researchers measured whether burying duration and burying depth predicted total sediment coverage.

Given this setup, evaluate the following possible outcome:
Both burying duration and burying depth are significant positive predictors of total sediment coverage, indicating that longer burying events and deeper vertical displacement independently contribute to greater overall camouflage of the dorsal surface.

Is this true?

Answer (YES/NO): NO